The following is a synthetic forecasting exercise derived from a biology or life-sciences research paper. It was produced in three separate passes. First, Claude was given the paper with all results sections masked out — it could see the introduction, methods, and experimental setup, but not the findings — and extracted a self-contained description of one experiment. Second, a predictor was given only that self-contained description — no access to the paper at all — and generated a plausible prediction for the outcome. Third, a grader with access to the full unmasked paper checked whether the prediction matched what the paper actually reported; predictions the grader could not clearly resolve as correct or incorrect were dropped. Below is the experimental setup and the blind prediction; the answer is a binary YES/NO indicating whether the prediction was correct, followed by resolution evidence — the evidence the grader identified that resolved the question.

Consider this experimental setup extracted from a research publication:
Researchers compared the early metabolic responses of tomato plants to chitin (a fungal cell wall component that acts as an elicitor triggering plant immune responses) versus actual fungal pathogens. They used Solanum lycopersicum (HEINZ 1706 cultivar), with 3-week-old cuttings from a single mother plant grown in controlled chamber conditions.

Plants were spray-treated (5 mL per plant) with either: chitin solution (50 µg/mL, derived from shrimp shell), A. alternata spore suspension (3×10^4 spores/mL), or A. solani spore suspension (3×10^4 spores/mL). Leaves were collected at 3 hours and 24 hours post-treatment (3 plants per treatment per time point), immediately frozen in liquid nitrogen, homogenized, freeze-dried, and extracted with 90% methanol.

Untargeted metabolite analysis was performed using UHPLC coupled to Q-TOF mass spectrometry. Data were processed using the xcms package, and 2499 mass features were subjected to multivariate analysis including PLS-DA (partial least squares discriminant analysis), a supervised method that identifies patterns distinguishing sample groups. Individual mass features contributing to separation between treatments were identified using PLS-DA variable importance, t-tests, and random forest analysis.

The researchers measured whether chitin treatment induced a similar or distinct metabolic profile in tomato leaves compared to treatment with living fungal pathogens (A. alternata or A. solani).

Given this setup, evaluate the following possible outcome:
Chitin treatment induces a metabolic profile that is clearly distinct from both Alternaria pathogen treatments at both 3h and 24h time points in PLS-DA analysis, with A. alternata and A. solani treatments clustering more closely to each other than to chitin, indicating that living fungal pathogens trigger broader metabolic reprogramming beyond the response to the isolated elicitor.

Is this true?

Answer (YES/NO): NO